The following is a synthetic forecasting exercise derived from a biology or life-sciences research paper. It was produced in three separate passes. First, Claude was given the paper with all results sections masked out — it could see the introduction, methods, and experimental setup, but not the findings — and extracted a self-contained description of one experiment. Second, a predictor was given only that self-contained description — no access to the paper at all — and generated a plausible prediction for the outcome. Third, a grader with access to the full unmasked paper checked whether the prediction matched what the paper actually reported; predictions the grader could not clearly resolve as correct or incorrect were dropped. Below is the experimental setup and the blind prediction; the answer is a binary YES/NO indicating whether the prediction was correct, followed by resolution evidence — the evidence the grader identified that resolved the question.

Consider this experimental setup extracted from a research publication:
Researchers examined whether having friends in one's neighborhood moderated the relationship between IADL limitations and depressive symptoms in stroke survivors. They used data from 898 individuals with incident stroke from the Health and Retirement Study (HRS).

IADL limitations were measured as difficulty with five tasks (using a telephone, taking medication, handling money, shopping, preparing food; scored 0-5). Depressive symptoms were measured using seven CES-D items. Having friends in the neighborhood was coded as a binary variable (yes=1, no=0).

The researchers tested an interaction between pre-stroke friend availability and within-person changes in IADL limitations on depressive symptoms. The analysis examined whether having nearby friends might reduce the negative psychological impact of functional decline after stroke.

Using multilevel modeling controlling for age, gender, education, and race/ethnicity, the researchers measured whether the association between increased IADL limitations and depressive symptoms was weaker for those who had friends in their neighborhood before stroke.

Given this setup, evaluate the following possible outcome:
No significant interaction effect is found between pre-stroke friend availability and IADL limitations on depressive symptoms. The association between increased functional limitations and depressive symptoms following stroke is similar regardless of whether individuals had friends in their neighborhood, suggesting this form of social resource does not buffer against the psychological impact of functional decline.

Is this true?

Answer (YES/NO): YES